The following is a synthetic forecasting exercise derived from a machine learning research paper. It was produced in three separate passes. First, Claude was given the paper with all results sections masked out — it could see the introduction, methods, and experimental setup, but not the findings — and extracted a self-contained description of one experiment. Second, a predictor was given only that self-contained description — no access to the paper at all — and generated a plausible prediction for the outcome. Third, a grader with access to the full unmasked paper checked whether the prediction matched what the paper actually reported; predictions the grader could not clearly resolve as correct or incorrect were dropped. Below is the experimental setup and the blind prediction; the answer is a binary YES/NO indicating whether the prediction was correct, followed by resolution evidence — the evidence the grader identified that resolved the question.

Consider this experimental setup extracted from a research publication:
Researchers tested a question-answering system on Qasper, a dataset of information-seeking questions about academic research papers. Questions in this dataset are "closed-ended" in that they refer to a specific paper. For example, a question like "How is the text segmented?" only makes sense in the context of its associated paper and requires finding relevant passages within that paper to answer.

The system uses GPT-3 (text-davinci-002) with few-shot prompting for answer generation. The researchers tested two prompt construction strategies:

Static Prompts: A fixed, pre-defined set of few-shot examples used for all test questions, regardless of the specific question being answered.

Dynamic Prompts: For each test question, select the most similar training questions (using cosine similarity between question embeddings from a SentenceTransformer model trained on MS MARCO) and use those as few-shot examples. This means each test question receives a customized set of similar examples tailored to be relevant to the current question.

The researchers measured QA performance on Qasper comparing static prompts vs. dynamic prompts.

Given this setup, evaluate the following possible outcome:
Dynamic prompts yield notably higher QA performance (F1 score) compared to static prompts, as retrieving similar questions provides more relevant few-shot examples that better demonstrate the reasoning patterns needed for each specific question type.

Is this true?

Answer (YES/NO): NO